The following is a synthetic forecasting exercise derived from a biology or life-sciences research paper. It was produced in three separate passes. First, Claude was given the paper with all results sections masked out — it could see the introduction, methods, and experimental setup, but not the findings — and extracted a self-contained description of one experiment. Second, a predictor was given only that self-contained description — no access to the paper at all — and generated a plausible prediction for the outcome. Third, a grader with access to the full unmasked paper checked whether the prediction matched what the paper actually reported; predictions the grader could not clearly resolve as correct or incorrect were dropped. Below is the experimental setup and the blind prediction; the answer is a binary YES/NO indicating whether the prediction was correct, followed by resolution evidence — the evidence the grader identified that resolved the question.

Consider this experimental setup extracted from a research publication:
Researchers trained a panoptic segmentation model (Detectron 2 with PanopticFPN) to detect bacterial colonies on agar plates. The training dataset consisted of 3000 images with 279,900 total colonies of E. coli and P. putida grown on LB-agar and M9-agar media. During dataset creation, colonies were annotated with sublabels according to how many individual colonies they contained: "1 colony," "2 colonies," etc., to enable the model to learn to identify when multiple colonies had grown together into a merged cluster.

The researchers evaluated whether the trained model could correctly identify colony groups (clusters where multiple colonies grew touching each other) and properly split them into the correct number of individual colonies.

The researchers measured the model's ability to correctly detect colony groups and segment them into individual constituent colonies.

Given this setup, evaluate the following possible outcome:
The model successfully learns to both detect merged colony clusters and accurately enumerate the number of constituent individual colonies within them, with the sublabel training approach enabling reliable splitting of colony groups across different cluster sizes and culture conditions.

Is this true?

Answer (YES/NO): NO